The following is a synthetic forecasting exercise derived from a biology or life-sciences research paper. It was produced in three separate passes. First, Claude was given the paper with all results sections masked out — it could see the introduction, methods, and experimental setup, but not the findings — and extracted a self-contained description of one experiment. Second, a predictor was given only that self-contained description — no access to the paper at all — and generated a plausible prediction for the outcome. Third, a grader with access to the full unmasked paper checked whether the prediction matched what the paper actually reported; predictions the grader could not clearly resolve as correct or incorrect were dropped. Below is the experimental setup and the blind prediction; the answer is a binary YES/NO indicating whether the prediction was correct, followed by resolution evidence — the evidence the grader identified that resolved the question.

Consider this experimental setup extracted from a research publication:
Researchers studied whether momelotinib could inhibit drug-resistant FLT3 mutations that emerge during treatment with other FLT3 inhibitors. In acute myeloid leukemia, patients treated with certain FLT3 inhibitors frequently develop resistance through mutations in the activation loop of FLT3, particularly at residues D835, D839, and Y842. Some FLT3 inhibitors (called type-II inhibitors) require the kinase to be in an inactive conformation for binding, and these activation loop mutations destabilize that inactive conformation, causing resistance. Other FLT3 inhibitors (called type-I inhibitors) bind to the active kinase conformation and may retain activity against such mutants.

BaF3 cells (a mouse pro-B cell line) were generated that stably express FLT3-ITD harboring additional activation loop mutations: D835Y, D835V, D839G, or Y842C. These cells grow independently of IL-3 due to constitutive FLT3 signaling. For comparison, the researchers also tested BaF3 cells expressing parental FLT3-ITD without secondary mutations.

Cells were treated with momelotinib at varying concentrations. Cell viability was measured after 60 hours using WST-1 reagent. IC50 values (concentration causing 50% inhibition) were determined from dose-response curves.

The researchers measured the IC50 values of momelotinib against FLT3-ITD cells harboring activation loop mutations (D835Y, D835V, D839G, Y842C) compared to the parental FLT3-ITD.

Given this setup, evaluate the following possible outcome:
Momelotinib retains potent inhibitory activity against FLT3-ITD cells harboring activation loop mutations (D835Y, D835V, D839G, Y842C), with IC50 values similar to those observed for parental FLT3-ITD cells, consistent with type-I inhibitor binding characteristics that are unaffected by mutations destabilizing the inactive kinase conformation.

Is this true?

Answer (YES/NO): YES